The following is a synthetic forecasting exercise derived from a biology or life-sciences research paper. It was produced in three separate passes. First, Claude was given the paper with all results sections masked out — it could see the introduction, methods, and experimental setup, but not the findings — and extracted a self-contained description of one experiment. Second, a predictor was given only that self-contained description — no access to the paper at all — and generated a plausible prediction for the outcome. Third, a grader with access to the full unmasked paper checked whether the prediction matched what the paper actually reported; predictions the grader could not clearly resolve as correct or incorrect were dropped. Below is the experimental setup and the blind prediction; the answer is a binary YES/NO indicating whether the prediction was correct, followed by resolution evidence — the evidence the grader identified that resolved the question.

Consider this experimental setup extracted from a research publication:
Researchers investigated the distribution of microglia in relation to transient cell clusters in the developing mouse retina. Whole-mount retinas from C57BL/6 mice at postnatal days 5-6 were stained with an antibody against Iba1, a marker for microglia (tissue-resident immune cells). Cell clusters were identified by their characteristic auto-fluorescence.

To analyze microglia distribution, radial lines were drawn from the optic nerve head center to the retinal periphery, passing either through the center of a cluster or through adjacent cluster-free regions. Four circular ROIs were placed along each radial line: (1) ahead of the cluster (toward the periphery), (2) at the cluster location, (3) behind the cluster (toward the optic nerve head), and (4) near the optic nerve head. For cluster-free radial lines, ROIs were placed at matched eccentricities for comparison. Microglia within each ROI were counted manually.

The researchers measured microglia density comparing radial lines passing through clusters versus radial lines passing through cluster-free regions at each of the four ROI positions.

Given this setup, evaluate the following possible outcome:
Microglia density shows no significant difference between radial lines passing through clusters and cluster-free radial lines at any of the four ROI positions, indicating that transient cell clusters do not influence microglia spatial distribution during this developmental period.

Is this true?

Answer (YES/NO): NO